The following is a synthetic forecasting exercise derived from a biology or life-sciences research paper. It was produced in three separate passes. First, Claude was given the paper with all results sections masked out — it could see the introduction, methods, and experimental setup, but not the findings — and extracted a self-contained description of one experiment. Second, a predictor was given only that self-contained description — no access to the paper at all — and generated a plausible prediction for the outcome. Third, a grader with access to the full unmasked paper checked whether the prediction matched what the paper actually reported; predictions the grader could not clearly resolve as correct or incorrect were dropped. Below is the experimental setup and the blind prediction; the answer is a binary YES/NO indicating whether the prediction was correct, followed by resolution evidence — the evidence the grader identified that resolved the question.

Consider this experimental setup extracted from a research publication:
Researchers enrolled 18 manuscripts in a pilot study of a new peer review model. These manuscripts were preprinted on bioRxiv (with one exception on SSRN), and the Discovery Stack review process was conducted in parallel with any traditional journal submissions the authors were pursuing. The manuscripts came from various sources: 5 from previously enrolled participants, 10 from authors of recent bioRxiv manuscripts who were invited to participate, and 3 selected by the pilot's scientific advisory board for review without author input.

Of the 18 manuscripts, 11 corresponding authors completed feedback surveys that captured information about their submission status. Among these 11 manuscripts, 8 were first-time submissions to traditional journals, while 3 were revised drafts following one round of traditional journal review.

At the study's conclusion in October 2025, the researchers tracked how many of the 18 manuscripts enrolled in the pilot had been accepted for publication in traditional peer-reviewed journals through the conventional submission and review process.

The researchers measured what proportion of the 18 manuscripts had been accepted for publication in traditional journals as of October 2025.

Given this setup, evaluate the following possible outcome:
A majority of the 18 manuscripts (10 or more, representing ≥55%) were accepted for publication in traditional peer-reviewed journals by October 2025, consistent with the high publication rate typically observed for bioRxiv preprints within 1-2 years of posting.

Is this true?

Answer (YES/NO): NO